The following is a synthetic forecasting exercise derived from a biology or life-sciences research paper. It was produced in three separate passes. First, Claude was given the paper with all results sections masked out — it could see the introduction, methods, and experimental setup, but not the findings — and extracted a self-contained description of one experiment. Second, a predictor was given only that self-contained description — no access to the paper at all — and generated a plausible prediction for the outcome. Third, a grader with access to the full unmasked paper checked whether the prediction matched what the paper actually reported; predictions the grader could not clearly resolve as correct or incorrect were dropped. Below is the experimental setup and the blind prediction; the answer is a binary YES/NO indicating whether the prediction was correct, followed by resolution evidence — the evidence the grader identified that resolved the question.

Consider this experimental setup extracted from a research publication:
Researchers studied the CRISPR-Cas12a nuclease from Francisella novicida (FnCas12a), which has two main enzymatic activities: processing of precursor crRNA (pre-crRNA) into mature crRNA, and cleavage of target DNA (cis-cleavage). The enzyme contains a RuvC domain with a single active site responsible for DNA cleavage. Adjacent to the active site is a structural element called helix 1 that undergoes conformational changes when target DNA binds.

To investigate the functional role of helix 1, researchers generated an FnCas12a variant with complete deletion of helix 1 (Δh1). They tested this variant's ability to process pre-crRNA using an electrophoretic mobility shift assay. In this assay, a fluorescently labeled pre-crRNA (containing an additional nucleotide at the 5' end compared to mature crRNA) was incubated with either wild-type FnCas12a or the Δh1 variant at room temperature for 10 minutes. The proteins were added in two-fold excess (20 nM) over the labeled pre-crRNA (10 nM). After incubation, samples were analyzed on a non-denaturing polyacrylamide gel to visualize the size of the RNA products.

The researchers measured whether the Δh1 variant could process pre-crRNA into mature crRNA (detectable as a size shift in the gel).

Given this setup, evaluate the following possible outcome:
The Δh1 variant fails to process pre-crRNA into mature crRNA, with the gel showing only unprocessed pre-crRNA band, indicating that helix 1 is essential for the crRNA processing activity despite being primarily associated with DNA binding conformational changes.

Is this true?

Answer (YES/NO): NO